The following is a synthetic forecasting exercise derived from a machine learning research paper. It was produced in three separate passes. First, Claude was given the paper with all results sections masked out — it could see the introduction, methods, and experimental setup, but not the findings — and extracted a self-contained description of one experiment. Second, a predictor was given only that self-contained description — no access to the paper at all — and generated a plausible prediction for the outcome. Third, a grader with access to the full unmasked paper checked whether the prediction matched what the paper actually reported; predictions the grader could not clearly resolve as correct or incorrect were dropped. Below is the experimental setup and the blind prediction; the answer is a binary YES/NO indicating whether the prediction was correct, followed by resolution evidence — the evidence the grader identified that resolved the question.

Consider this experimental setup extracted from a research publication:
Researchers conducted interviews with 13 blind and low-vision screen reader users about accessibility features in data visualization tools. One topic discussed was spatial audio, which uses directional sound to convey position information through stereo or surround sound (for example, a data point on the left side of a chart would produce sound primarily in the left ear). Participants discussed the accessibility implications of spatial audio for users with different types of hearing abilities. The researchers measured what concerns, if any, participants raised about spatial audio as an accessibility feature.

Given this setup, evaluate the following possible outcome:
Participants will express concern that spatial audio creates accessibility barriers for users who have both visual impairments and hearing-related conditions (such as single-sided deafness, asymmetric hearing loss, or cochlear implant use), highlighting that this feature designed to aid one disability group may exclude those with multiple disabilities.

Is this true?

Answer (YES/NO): YES